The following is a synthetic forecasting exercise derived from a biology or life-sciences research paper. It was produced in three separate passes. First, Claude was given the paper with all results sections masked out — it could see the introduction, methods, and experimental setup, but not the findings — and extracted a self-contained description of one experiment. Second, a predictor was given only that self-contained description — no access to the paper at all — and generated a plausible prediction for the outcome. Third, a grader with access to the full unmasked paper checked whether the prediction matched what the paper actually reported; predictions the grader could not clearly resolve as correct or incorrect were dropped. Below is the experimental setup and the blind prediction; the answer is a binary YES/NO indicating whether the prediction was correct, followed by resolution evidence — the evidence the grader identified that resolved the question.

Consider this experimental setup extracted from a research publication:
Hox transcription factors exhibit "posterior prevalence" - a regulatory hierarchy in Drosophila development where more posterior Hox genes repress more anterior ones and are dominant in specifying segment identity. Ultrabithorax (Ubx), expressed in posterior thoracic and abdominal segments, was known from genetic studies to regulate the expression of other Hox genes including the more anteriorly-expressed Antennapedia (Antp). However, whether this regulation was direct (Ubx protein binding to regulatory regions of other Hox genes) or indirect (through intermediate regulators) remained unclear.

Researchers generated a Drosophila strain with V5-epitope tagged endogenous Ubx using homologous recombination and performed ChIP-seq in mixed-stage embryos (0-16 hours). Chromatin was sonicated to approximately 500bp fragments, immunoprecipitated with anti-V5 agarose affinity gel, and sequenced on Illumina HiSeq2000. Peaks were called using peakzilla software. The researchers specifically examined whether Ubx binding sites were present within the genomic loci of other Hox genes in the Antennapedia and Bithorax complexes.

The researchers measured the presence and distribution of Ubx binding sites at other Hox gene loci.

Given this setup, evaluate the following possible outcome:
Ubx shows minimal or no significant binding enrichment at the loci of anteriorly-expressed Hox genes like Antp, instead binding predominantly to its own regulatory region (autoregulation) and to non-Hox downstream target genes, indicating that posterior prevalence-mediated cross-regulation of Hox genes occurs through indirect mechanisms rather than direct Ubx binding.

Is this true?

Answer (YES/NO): NO